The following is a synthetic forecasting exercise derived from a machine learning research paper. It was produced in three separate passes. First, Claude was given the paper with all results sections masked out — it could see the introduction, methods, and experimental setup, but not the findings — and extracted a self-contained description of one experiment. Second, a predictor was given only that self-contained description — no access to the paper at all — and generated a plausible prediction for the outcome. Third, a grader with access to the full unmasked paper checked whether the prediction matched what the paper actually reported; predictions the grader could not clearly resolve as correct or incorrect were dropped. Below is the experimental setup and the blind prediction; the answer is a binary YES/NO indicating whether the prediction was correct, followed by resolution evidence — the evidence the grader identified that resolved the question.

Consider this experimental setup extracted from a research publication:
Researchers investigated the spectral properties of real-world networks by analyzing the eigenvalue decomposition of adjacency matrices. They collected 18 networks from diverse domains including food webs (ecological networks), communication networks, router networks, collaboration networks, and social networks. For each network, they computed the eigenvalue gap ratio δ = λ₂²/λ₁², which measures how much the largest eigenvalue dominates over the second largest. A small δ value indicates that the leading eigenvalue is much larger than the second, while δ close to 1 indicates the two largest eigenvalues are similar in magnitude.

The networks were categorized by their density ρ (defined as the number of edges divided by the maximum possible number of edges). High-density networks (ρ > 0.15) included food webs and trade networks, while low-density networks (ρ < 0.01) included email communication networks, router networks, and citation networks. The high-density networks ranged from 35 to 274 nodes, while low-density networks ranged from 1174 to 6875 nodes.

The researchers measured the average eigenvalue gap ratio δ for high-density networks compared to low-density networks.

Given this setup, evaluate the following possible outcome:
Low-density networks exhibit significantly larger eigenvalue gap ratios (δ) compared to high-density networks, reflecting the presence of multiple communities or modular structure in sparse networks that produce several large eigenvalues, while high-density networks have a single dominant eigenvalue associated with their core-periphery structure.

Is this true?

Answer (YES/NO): NO